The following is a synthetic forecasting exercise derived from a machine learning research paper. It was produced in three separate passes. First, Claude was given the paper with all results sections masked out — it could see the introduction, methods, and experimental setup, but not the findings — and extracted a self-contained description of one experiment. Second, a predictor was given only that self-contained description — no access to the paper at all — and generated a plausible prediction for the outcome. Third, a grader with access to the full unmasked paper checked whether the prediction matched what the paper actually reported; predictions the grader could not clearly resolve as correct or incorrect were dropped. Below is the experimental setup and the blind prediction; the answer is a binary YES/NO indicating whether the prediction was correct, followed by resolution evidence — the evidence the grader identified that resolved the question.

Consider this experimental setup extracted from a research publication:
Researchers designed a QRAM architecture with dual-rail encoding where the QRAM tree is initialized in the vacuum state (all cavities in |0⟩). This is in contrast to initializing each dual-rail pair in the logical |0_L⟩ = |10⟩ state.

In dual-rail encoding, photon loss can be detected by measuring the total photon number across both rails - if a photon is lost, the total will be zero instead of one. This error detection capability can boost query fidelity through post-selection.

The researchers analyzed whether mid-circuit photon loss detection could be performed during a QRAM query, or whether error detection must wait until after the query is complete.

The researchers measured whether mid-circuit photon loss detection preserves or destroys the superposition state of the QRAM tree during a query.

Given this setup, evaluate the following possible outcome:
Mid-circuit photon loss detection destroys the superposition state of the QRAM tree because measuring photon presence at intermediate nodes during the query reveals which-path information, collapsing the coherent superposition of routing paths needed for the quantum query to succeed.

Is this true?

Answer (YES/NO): YES